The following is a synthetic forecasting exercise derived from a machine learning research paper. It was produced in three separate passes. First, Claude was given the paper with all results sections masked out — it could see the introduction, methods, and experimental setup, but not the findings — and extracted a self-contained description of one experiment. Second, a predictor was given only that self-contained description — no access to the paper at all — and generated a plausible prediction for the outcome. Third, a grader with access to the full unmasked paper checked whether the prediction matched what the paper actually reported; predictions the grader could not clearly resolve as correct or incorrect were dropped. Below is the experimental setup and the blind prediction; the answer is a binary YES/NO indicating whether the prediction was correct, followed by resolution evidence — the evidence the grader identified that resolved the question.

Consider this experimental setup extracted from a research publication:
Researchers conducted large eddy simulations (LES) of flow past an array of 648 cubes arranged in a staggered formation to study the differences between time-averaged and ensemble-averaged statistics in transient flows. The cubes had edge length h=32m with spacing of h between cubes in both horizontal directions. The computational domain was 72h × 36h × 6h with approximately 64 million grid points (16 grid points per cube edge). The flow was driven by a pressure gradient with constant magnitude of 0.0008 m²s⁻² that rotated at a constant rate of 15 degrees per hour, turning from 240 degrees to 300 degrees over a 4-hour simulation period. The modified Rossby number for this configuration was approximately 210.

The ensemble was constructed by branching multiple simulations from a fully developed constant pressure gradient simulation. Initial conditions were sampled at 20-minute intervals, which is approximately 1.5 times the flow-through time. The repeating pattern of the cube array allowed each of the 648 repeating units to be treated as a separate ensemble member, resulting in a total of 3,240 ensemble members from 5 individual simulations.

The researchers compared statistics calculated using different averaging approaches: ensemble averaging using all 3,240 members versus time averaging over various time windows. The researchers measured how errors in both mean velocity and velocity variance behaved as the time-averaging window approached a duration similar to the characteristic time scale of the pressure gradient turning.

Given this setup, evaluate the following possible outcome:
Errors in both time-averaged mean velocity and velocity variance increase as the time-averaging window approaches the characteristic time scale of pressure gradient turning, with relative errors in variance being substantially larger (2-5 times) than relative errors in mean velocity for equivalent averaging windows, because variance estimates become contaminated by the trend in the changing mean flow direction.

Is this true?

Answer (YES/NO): NO